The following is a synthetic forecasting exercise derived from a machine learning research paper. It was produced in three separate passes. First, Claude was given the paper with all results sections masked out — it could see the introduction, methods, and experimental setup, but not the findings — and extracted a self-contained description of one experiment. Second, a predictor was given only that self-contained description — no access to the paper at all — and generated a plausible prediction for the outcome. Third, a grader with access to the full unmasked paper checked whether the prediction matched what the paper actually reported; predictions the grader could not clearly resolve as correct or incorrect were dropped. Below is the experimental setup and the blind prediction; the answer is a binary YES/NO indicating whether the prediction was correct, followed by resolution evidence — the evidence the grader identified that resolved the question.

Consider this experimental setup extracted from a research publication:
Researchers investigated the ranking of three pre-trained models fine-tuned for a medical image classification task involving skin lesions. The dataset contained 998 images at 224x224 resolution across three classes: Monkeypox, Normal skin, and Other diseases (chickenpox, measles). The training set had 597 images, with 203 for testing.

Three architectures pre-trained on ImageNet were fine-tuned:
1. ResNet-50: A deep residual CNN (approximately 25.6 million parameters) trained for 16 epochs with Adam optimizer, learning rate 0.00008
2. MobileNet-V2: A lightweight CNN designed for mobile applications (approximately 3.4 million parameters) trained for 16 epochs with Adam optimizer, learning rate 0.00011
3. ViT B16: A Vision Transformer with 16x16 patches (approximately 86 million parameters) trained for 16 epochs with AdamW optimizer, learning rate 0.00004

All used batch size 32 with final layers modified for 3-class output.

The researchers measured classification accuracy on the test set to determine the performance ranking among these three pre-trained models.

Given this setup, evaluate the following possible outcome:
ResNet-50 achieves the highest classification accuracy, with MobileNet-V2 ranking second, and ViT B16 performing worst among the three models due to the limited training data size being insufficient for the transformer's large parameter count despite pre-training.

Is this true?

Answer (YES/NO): NO